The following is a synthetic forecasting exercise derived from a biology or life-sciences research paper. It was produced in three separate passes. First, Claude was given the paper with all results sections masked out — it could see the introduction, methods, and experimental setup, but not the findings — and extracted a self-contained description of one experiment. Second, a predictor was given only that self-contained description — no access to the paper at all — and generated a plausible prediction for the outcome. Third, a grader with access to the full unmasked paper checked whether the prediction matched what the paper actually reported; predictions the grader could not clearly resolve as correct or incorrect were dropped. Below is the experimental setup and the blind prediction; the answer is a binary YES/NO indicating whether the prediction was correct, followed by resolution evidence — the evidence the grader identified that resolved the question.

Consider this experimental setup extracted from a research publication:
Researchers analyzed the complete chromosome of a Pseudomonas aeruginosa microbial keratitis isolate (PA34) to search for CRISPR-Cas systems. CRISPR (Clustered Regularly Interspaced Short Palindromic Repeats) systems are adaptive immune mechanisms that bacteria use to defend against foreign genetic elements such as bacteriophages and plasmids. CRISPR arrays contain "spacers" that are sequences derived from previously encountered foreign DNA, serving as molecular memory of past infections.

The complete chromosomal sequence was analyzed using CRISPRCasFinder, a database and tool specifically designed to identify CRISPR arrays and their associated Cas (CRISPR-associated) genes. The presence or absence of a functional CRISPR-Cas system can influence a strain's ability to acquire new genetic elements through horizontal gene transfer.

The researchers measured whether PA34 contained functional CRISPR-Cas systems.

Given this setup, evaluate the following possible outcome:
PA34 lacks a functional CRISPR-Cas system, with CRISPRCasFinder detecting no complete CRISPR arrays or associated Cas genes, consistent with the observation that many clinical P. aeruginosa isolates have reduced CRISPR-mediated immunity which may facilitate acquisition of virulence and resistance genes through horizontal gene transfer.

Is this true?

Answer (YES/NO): YES